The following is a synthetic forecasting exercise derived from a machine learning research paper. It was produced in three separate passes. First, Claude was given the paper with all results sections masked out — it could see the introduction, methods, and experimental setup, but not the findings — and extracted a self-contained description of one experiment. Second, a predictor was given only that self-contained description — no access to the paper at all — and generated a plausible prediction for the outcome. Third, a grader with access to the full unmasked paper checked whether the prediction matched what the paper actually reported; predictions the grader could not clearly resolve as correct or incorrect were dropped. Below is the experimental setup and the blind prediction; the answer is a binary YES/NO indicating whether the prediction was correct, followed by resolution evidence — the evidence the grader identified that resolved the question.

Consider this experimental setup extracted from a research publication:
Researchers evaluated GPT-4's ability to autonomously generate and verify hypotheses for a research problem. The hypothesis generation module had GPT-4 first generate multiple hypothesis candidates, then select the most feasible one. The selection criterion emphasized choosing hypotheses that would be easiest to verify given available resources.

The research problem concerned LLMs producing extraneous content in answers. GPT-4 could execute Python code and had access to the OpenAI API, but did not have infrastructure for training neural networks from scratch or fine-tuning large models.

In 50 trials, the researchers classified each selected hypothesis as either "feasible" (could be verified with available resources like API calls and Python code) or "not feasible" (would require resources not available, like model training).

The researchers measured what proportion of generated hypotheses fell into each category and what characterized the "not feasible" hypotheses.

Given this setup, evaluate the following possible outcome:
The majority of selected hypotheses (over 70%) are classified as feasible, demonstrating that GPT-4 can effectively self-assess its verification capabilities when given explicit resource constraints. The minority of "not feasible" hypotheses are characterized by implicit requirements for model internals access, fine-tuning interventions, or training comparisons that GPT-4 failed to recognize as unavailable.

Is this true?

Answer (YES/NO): YES